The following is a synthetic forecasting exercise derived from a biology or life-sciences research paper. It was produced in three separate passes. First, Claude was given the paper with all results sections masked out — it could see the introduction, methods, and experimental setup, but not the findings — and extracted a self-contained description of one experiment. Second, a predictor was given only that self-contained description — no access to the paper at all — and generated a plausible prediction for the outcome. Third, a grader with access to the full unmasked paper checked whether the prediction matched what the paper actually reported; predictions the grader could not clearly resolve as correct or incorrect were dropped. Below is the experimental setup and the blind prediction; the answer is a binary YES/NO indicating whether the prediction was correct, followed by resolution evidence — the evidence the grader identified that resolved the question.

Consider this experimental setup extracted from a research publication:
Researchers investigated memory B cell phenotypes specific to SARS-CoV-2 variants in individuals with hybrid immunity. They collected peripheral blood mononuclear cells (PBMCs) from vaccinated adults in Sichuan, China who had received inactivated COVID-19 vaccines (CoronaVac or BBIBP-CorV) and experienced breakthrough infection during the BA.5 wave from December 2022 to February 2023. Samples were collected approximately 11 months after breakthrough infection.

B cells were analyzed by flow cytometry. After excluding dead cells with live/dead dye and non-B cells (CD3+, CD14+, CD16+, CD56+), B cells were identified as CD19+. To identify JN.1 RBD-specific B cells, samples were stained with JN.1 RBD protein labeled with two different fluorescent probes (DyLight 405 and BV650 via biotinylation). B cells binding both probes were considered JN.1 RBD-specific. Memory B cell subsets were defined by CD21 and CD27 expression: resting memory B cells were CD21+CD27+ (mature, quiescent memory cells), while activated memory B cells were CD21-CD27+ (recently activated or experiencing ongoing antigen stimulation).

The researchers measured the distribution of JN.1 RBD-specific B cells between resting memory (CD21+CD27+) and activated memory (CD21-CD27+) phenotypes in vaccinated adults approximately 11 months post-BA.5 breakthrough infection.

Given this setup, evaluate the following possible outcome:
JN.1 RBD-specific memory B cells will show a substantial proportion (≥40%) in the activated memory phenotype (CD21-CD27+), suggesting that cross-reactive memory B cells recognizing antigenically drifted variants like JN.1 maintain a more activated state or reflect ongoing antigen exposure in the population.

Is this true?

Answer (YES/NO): NO